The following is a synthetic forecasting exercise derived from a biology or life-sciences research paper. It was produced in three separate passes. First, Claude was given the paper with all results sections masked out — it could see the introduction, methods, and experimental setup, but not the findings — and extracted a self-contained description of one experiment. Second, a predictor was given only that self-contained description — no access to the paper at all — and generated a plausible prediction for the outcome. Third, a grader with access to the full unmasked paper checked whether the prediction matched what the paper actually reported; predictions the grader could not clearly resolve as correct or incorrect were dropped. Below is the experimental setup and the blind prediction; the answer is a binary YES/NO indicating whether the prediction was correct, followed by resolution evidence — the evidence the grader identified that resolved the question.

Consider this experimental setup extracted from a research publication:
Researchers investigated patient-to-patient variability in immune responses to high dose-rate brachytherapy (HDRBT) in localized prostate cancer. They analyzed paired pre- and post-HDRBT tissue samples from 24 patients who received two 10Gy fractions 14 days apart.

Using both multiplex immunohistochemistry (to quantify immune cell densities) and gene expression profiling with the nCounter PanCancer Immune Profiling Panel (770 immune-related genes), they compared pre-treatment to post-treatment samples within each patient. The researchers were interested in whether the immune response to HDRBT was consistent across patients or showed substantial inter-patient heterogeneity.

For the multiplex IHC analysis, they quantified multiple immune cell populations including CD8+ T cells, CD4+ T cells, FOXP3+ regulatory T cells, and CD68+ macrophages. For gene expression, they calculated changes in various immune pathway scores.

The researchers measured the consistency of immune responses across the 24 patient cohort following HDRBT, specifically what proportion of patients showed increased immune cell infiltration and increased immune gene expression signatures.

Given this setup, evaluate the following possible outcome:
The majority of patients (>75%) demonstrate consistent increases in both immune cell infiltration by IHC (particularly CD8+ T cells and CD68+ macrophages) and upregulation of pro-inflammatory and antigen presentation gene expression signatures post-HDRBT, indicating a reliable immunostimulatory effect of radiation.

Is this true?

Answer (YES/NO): NO